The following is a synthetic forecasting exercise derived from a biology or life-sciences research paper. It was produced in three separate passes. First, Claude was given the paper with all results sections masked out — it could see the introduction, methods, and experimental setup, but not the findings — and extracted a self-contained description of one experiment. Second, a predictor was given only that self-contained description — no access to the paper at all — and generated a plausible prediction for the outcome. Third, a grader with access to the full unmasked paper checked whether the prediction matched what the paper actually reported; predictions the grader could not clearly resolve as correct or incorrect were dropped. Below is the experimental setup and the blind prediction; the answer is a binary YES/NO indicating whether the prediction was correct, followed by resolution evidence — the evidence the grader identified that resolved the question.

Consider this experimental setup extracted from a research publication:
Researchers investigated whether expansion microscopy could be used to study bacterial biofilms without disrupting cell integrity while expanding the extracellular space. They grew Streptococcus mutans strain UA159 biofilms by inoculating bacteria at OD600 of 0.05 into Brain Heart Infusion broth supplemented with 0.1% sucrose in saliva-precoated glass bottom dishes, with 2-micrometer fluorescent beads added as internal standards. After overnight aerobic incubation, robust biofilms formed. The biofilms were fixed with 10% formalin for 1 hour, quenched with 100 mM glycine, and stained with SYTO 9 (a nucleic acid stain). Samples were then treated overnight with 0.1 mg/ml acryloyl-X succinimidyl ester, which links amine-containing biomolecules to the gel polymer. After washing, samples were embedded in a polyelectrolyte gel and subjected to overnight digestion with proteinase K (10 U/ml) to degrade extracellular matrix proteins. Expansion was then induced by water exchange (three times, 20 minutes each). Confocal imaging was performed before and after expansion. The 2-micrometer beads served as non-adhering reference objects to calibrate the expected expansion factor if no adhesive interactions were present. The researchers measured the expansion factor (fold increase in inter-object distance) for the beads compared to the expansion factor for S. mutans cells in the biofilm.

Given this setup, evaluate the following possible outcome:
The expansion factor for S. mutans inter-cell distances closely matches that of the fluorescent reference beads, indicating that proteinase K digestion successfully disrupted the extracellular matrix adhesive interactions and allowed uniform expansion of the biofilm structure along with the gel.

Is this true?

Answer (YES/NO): NO